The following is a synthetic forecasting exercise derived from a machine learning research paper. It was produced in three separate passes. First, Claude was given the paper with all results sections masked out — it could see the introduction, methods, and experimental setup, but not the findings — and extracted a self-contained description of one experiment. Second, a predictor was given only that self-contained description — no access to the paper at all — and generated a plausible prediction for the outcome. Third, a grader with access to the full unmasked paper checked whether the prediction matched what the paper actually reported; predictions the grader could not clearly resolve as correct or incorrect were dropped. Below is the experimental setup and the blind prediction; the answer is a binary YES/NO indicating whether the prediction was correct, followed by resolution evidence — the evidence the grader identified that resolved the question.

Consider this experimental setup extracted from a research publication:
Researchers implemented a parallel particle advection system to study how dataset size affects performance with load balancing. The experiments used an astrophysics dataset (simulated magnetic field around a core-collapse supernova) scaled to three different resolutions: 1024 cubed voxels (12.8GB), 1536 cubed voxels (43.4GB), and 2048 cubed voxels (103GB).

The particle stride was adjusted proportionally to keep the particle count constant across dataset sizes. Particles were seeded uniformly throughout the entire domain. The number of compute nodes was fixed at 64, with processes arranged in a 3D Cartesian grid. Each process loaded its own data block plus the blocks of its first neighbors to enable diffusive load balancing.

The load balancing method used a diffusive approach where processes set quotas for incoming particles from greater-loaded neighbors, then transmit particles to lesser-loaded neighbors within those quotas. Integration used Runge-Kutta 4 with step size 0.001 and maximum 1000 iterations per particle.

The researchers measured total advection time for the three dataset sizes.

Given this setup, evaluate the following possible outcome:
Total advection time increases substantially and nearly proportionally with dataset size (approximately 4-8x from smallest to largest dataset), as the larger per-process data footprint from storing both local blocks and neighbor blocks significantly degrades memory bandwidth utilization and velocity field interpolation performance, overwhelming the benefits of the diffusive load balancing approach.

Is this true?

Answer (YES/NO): NO